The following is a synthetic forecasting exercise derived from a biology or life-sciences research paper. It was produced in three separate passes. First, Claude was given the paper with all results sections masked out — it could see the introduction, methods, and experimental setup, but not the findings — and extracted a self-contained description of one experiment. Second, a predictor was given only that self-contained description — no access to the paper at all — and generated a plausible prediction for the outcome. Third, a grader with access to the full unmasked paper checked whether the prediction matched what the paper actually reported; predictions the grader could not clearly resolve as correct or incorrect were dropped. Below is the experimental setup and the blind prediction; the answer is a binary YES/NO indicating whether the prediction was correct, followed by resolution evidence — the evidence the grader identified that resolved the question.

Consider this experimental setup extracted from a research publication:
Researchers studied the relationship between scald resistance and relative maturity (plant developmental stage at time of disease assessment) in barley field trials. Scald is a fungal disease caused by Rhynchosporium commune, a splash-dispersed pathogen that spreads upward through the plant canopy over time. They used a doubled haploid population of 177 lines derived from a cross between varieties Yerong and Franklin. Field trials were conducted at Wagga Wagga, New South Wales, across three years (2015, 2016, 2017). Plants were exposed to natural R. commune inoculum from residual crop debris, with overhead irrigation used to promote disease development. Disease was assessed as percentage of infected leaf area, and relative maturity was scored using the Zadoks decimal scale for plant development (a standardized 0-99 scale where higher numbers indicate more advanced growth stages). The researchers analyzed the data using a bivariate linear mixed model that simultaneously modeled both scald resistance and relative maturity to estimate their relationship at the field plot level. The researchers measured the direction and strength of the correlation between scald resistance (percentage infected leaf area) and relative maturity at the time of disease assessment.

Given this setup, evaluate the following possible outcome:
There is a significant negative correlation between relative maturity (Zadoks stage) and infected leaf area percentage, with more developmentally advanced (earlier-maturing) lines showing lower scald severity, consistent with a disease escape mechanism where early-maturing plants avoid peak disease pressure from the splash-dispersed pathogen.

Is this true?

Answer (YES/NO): NO